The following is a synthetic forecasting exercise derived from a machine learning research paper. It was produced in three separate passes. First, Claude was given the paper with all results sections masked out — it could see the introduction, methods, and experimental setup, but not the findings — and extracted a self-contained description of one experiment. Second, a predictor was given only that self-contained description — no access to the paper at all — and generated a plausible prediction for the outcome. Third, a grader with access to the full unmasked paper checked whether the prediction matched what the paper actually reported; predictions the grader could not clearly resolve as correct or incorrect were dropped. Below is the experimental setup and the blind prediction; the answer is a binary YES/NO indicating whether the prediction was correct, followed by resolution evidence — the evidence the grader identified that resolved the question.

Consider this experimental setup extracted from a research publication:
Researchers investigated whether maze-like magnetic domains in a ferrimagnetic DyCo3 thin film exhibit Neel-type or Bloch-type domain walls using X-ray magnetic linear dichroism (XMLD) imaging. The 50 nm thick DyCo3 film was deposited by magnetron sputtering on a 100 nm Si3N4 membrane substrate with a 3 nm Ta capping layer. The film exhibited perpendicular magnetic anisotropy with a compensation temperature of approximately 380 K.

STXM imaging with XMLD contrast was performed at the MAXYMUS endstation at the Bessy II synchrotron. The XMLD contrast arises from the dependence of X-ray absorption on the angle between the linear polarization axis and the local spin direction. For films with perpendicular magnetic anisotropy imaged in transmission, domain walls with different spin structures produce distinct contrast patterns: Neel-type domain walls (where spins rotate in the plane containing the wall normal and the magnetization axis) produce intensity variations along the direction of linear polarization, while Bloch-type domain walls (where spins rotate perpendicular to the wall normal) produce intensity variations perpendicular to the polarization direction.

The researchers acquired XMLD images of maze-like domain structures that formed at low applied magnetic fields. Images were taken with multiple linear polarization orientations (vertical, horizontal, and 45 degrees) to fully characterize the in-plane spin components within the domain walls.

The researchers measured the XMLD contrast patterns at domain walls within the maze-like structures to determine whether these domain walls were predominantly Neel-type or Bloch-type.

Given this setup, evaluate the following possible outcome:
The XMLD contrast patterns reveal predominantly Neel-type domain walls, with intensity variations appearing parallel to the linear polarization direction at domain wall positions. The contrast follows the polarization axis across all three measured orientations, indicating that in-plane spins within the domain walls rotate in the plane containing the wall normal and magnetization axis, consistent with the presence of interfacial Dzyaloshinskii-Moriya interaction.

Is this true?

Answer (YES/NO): YES